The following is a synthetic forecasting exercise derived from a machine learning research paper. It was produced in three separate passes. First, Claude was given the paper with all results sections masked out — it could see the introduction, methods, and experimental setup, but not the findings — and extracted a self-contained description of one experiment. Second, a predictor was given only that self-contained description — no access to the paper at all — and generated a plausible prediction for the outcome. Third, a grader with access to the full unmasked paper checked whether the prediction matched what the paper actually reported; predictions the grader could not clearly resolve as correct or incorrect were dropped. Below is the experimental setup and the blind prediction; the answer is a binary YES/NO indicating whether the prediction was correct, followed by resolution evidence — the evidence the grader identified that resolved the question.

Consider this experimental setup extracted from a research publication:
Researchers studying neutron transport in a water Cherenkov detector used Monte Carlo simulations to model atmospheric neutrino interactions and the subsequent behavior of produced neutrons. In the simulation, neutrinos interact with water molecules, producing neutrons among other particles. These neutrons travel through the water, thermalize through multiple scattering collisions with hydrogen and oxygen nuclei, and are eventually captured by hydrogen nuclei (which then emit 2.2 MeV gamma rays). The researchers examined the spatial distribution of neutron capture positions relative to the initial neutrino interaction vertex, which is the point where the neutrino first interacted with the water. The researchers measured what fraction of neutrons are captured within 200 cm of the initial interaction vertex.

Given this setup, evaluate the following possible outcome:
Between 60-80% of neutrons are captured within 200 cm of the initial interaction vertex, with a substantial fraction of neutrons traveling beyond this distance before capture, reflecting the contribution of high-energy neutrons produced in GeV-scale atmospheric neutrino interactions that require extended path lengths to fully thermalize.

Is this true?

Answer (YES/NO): YES